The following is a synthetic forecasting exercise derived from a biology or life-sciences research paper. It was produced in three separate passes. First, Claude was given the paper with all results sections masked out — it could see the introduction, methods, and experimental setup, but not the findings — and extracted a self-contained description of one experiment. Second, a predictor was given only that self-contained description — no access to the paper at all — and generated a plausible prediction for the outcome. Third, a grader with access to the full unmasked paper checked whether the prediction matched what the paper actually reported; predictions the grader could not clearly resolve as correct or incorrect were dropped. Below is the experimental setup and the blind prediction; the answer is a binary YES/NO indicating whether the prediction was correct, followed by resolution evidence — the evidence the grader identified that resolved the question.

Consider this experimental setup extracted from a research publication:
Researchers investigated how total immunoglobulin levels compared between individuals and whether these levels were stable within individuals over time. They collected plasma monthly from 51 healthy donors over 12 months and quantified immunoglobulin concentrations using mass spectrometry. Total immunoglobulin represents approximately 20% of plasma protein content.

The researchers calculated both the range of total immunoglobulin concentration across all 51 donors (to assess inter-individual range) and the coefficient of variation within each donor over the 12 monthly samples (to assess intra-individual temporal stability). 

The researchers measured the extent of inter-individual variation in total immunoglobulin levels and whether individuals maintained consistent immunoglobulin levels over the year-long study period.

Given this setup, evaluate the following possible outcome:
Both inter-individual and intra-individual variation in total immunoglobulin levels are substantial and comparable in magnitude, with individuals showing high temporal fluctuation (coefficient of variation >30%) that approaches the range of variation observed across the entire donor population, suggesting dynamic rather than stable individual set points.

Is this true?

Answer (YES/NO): NO